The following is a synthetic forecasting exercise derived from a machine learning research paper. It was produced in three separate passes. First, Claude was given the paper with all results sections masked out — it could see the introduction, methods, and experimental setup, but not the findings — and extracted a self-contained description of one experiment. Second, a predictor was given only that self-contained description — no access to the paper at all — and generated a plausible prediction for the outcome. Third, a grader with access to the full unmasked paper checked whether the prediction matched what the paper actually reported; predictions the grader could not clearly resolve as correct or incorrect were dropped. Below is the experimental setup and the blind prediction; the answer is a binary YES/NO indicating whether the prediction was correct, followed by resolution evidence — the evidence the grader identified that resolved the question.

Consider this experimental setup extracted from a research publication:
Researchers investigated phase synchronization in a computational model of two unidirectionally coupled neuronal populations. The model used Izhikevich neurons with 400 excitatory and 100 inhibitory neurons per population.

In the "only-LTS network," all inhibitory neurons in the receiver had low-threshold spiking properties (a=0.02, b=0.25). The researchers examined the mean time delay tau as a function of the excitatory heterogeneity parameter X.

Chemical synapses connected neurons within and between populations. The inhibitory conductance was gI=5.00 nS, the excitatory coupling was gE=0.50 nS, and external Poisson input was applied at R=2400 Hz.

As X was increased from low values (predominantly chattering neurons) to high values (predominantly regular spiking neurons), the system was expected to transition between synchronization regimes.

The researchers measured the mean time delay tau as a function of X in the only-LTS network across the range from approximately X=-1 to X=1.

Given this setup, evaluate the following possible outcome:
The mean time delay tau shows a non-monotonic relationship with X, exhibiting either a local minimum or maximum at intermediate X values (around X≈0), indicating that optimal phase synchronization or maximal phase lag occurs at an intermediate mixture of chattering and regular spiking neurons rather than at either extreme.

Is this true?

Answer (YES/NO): NO